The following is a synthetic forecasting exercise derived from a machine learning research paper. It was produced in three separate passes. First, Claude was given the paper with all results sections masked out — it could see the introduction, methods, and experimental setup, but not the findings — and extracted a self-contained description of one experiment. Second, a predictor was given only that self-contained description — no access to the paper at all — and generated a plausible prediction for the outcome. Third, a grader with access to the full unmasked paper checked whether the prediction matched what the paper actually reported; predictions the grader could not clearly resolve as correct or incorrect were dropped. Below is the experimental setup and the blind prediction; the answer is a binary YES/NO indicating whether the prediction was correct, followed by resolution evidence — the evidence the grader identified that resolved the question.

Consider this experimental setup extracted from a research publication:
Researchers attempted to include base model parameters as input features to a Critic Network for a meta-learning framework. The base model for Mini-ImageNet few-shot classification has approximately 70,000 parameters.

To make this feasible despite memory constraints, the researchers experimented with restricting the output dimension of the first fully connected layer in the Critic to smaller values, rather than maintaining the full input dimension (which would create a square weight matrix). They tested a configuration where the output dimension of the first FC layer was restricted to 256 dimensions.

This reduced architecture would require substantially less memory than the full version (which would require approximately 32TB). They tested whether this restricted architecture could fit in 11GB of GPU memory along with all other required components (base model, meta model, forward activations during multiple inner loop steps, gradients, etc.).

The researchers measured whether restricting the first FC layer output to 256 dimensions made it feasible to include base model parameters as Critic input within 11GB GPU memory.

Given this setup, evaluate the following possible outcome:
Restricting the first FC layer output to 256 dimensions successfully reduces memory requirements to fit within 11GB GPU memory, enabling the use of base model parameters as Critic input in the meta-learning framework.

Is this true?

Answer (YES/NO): NO